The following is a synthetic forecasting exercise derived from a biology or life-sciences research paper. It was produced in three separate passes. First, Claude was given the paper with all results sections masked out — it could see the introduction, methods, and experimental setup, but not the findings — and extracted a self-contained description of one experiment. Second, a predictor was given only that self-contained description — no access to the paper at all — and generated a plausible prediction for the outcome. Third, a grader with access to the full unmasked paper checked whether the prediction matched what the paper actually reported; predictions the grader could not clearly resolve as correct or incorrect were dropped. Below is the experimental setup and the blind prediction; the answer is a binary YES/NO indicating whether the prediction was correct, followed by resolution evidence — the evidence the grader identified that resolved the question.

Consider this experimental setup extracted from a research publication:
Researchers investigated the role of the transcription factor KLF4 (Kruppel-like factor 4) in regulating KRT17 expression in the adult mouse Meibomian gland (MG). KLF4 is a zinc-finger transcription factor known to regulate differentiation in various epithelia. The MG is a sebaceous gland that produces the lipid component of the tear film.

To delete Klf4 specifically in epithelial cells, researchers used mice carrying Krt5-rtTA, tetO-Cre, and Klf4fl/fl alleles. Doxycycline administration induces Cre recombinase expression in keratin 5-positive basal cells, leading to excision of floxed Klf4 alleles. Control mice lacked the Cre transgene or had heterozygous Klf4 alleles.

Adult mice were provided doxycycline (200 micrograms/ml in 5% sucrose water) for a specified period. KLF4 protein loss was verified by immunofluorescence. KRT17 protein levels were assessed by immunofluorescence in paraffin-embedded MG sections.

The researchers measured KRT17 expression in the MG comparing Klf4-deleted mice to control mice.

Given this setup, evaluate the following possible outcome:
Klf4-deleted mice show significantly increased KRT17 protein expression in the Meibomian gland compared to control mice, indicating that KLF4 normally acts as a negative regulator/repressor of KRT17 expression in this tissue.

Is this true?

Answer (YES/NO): NO